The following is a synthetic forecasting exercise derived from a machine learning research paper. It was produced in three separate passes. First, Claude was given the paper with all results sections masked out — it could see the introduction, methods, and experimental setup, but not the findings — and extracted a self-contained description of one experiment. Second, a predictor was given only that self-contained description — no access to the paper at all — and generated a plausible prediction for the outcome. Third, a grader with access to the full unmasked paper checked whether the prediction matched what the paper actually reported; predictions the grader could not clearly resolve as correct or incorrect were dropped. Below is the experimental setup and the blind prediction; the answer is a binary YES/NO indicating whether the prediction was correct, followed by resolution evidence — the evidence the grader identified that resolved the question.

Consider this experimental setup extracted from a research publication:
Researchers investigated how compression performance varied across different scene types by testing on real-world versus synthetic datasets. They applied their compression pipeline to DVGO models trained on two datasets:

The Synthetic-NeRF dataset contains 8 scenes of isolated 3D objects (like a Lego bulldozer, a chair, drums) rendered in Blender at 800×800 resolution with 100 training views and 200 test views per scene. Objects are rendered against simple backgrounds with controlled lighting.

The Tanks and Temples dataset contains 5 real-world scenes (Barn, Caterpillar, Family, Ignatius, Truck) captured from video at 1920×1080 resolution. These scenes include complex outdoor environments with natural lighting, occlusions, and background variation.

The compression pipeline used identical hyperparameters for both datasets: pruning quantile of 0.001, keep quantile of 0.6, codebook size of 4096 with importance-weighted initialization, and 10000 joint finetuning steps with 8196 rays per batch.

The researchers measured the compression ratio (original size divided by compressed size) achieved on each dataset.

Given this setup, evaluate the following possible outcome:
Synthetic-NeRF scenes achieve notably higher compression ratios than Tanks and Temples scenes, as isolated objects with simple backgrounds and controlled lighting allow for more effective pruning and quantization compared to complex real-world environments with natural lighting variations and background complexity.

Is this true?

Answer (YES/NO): NO